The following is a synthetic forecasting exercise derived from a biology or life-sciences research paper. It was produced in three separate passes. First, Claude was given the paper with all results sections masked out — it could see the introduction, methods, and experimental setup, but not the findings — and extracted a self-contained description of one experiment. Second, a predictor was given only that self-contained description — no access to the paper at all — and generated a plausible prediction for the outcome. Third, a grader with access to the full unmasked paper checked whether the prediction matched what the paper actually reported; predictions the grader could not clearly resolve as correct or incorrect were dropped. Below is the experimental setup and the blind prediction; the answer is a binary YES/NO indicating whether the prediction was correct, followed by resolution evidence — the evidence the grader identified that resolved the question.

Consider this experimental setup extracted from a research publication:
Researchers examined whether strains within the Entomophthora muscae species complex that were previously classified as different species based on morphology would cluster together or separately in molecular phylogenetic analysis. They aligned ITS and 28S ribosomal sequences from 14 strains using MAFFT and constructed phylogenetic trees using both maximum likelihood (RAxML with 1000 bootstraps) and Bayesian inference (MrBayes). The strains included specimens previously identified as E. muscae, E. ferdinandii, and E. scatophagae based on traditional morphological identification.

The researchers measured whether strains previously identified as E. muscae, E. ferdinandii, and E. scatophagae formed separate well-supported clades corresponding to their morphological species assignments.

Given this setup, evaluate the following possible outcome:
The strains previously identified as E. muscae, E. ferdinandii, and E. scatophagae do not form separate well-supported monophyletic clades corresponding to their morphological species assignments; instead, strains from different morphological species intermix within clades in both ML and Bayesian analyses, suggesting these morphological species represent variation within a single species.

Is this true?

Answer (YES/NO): YES